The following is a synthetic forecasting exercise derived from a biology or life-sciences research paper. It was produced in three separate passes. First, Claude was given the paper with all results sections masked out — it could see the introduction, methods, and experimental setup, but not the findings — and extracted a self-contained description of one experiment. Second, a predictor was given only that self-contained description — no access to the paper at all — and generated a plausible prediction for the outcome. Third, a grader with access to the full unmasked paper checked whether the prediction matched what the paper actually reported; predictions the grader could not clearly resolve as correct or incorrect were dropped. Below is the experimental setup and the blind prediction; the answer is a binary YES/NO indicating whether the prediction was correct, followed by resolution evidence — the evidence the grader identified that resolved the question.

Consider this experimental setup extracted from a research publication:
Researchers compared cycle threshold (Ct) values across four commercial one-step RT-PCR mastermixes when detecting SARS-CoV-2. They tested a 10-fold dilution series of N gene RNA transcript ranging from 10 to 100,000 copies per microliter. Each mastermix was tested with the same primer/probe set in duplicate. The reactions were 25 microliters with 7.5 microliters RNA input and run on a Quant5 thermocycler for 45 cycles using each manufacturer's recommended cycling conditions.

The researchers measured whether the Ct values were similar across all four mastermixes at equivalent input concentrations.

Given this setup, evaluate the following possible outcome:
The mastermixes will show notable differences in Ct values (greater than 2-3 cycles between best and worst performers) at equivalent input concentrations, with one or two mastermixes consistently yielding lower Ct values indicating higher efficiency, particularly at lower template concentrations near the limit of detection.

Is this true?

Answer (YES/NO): YES